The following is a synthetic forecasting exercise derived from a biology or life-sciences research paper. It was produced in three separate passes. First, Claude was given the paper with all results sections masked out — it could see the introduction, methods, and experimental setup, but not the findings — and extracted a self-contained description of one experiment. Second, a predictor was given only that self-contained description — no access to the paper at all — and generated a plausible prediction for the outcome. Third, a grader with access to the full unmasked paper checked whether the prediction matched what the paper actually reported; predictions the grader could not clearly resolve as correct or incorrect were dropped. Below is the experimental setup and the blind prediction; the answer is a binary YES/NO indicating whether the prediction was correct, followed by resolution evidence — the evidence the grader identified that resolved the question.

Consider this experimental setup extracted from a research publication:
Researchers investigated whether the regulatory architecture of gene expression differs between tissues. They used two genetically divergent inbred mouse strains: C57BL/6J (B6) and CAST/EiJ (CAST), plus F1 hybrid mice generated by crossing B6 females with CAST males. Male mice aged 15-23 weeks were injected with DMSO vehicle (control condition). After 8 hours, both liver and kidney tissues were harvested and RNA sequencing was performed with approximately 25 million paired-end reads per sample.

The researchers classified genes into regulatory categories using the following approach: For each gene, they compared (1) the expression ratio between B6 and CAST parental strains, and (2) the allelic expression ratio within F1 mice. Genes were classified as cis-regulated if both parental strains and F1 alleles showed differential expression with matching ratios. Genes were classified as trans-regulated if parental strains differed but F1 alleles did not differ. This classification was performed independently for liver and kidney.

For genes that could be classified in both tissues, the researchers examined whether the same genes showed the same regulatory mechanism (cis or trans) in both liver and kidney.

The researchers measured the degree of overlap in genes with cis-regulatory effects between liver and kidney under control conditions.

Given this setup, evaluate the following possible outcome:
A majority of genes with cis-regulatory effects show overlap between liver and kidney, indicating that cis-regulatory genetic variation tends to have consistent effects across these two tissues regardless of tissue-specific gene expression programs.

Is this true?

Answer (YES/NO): NO